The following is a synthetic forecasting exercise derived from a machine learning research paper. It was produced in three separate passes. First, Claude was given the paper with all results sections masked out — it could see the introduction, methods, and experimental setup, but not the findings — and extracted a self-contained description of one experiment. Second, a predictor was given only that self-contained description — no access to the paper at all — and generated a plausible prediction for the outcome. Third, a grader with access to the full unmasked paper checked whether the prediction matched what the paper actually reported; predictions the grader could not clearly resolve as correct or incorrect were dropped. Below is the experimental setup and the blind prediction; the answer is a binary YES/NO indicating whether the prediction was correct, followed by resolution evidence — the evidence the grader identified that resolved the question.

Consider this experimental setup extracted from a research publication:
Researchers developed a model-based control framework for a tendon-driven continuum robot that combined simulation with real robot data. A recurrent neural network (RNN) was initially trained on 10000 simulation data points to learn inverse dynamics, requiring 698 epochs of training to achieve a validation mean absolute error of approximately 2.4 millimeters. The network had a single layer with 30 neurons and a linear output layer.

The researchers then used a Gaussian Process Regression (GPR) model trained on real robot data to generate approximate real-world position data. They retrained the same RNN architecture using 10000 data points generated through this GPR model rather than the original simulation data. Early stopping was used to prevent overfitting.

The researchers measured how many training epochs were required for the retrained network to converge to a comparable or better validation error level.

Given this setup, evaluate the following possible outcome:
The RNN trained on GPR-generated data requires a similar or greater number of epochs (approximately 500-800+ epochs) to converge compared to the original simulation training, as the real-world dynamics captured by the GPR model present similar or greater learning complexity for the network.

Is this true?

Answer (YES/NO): NO